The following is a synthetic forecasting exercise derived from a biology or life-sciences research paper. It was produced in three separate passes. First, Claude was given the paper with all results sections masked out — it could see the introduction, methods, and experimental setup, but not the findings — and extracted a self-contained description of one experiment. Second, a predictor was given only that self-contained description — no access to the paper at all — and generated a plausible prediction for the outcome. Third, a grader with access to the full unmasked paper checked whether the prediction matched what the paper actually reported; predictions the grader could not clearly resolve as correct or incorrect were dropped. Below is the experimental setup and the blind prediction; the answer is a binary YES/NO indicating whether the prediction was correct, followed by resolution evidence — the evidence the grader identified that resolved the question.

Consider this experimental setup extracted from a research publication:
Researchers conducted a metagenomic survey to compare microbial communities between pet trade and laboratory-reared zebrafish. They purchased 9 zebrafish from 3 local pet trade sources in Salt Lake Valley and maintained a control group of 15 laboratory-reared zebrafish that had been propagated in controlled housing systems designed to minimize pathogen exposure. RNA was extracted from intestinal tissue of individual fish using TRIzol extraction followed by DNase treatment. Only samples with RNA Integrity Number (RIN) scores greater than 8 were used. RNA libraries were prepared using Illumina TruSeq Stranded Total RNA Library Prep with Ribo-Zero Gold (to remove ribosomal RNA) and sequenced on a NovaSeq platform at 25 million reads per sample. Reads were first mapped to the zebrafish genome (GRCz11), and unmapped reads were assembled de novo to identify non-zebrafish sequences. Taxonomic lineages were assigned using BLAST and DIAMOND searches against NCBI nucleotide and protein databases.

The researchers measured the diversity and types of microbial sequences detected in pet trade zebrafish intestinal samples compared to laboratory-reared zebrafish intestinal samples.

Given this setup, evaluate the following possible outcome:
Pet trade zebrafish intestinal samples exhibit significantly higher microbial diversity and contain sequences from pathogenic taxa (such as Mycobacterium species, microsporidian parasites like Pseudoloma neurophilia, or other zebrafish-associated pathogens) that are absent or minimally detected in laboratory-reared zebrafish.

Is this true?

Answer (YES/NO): NO